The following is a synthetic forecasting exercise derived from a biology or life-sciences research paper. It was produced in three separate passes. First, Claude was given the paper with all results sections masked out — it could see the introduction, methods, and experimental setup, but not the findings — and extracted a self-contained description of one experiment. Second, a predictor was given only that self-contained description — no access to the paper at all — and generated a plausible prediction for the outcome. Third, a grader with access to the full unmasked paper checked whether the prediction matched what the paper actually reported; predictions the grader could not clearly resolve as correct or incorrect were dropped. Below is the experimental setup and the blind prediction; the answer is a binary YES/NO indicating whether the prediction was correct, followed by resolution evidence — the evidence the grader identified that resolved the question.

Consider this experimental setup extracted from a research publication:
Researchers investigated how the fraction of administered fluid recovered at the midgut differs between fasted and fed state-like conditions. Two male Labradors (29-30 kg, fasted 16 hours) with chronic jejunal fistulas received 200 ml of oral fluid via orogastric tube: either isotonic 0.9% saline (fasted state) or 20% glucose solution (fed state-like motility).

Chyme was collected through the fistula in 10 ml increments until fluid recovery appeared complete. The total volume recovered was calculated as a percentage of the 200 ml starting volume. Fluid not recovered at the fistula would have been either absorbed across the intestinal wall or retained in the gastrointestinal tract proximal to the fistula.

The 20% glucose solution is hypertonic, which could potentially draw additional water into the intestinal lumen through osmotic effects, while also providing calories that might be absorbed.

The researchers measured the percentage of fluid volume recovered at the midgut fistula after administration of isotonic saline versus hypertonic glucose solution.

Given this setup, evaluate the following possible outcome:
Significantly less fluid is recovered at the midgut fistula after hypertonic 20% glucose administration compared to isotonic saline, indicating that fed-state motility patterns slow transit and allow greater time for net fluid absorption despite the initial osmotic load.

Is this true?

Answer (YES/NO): NO